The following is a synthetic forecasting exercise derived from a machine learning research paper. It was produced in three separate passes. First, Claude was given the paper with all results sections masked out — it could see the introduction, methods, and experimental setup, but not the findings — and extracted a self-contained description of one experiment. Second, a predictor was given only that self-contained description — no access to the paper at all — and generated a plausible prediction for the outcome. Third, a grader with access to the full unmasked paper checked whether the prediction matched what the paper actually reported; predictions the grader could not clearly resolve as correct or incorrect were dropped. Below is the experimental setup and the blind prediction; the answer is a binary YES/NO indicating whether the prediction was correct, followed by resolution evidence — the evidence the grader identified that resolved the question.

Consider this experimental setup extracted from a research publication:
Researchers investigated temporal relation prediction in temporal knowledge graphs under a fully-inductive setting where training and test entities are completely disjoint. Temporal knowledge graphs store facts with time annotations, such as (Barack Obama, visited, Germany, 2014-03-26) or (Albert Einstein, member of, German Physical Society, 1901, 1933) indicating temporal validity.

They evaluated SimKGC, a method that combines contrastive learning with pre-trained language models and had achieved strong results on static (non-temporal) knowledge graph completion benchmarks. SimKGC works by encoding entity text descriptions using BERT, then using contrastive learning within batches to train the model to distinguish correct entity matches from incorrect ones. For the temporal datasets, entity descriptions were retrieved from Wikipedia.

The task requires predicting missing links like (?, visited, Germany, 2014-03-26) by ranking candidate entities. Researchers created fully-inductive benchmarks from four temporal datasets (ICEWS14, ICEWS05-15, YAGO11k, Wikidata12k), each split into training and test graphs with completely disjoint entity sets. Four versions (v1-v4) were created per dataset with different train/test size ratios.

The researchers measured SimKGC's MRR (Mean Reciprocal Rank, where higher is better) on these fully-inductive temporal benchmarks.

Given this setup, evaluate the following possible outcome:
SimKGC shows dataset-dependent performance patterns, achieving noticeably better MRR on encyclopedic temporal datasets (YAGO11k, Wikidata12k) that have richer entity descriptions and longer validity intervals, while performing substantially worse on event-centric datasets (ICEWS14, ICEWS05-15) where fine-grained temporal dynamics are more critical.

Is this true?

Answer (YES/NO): NO